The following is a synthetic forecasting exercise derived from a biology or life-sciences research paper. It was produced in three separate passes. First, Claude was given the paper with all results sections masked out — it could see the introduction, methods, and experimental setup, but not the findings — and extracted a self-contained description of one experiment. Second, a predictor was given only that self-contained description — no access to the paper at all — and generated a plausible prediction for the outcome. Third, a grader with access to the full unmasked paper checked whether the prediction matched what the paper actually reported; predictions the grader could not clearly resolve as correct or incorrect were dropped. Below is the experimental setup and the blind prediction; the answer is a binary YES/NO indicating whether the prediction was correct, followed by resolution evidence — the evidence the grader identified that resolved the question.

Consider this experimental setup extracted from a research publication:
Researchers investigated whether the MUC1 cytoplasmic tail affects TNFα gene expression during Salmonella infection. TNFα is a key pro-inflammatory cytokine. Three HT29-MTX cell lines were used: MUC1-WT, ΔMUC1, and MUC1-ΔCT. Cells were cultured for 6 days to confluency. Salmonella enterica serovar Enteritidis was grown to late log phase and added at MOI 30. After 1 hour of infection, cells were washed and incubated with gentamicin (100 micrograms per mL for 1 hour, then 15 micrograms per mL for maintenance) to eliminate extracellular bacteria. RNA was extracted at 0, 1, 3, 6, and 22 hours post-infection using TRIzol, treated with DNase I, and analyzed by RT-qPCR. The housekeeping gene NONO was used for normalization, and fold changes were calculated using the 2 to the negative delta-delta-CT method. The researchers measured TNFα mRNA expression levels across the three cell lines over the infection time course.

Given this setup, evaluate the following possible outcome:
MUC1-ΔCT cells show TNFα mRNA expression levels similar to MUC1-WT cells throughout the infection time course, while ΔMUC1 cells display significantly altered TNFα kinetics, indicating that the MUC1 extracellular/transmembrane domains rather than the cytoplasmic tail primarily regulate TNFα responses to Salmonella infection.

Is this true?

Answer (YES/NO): NO